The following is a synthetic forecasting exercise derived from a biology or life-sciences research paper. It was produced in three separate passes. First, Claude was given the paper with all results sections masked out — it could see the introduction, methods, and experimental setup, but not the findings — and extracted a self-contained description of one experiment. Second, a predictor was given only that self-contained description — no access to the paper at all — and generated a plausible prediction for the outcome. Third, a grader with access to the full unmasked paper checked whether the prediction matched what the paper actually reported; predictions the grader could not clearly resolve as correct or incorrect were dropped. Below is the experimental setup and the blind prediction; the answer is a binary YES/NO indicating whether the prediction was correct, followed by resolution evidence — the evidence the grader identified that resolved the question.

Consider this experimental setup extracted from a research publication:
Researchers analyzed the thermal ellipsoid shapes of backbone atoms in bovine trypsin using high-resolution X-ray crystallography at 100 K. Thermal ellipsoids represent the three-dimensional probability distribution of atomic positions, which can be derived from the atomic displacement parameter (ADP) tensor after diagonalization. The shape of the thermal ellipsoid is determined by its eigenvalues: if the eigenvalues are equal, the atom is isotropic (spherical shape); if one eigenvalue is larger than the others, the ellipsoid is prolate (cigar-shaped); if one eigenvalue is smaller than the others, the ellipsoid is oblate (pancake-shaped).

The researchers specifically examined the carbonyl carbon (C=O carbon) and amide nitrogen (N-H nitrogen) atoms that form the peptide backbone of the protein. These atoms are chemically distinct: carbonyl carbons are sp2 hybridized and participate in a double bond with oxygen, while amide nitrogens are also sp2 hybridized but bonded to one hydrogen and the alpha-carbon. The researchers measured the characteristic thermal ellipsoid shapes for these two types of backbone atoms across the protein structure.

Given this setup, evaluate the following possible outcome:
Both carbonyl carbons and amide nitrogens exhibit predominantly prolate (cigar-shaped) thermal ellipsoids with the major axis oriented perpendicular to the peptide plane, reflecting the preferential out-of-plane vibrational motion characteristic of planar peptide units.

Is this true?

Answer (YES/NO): NO